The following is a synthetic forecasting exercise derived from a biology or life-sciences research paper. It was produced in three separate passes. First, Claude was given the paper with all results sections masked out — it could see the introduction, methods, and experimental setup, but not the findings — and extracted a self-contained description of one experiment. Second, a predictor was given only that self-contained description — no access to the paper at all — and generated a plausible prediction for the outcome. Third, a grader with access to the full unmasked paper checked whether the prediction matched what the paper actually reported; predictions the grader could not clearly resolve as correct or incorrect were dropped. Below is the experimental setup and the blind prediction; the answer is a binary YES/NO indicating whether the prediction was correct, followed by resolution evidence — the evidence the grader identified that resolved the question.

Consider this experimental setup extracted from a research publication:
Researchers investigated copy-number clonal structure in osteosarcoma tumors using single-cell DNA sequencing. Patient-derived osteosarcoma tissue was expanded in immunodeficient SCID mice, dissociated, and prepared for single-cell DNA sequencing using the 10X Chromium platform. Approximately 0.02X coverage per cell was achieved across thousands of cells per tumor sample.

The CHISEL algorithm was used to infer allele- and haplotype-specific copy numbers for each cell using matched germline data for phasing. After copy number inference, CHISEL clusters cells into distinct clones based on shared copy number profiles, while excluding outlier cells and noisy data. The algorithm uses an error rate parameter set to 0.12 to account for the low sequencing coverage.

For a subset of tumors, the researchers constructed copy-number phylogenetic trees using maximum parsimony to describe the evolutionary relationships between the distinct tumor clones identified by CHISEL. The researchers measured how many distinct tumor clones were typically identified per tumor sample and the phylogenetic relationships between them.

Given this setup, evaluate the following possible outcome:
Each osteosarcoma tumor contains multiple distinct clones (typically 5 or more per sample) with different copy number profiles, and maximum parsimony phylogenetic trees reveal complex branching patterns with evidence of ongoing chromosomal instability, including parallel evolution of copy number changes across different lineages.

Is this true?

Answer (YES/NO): NO